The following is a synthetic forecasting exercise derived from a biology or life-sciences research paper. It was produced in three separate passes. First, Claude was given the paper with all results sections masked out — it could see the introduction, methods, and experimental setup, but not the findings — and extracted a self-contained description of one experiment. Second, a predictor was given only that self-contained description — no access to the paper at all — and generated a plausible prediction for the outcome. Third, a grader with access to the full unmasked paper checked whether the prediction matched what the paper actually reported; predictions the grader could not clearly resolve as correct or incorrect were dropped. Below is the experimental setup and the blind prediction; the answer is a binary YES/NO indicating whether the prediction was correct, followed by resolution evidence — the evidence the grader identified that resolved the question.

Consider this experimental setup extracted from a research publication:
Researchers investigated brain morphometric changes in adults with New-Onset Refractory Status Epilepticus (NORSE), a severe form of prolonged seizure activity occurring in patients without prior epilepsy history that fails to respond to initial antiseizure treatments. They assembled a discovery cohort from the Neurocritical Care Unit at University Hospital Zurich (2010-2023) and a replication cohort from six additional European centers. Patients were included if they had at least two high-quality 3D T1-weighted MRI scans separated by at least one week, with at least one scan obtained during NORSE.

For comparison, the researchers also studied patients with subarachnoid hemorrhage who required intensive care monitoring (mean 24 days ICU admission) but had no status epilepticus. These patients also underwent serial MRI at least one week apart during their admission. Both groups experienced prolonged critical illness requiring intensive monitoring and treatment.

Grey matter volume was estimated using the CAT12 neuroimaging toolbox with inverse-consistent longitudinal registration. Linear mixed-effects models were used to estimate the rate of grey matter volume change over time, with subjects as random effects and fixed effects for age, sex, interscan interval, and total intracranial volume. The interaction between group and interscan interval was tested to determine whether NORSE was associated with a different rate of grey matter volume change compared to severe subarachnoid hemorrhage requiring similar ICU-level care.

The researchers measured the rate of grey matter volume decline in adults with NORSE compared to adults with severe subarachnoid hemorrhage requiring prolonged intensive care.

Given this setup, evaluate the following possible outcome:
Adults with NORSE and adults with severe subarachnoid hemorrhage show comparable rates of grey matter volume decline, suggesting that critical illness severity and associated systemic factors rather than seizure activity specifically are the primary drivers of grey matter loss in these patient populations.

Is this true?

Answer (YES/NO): NO